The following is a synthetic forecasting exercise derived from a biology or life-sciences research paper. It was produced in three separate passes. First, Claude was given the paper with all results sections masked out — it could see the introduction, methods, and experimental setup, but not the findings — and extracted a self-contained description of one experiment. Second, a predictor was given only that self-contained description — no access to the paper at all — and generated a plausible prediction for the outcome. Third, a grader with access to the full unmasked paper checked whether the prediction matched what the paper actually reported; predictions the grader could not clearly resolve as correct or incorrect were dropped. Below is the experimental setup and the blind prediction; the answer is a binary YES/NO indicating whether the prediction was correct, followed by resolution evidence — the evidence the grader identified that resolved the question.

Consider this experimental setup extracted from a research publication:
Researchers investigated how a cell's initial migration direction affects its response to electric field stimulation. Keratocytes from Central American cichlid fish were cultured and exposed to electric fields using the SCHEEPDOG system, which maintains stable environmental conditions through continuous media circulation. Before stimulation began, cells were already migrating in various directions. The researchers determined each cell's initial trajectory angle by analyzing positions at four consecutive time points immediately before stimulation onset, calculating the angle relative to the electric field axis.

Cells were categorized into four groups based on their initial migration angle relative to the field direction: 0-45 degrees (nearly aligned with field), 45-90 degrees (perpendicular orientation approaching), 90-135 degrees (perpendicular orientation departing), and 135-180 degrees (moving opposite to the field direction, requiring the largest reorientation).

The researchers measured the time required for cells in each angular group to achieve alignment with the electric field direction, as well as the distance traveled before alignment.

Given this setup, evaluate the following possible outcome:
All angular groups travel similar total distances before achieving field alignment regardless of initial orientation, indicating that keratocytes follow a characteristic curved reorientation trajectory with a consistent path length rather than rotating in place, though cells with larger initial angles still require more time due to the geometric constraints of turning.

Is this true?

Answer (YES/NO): NO